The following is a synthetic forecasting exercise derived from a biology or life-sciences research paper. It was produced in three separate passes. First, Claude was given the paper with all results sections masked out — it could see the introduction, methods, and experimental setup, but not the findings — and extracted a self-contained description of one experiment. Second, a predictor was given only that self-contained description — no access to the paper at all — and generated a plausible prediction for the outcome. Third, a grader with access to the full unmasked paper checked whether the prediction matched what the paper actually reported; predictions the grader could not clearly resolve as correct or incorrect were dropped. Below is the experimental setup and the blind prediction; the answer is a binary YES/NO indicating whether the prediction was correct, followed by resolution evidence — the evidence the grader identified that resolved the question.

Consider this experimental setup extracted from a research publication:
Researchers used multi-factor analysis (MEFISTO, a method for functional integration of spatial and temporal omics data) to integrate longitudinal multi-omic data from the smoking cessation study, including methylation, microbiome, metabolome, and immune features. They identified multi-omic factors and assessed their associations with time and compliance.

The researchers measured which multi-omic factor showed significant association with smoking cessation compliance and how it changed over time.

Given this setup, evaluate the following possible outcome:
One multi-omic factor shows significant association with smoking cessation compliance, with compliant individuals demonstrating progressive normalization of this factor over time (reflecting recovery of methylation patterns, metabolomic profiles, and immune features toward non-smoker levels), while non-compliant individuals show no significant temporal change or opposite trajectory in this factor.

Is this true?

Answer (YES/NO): NO